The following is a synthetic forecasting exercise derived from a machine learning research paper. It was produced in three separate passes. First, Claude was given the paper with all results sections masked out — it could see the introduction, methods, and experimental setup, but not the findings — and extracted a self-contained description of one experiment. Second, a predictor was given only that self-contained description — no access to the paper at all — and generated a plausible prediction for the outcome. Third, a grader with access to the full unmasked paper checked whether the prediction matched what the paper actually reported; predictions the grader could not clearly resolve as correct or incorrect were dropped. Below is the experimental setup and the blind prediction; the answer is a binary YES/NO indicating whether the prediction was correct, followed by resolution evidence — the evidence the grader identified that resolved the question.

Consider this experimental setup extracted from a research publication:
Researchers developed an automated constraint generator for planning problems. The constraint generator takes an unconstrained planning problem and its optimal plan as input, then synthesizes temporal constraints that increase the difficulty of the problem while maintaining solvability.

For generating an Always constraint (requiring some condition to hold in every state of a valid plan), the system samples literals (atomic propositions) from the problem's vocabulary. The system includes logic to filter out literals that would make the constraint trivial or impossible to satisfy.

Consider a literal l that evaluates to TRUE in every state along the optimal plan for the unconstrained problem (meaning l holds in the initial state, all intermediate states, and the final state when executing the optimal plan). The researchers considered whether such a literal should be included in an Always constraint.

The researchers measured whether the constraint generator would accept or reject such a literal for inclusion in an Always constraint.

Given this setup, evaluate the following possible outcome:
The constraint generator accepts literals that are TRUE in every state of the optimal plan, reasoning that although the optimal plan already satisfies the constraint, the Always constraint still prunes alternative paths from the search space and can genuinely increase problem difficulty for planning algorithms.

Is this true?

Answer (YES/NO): NO